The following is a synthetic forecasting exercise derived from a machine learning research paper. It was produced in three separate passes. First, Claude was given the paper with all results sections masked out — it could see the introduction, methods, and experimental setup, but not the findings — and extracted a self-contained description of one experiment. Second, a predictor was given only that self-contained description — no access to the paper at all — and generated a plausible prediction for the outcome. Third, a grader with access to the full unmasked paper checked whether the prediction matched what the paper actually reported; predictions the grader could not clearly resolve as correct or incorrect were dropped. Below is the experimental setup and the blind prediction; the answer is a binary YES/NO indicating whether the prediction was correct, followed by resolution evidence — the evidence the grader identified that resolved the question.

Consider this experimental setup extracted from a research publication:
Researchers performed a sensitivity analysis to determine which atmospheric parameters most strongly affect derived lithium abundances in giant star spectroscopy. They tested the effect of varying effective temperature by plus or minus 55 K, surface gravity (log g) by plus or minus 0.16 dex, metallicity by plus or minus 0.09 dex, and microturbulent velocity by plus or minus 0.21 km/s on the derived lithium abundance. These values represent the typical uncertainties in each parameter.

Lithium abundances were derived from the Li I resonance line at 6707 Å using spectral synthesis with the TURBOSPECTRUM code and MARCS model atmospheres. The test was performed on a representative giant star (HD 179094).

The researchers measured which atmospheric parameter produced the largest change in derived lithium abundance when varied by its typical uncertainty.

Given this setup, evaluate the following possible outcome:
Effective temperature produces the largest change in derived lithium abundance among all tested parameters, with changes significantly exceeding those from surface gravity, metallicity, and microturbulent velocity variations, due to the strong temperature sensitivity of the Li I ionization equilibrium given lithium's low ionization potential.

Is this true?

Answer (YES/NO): YES